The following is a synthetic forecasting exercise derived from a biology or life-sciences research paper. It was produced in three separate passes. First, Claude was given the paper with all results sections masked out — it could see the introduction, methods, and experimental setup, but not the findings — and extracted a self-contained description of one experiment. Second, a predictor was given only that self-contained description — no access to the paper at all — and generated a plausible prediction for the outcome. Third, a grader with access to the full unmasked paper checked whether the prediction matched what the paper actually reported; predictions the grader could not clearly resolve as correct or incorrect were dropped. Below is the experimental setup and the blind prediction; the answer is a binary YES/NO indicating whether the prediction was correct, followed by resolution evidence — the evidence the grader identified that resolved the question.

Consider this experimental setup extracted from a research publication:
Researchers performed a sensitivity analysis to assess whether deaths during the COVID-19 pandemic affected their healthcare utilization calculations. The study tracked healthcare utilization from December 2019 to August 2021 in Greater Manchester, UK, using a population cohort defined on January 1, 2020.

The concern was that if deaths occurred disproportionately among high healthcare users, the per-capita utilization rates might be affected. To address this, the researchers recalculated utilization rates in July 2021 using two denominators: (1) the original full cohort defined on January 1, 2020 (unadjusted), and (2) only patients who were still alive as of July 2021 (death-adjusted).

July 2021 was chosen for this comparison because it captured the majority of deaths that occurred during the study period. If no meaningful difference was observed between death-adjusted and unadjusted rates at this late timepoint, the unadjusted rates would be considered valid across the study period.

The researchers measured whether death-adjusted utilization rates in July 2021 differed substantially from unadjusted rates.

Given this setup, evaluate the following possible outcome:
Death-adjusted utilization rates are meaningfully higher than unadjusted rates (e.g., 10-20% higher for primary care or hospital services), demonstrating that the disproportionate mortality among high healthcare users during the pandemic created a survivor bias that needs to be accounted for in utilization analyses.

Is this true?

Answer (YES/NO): NO